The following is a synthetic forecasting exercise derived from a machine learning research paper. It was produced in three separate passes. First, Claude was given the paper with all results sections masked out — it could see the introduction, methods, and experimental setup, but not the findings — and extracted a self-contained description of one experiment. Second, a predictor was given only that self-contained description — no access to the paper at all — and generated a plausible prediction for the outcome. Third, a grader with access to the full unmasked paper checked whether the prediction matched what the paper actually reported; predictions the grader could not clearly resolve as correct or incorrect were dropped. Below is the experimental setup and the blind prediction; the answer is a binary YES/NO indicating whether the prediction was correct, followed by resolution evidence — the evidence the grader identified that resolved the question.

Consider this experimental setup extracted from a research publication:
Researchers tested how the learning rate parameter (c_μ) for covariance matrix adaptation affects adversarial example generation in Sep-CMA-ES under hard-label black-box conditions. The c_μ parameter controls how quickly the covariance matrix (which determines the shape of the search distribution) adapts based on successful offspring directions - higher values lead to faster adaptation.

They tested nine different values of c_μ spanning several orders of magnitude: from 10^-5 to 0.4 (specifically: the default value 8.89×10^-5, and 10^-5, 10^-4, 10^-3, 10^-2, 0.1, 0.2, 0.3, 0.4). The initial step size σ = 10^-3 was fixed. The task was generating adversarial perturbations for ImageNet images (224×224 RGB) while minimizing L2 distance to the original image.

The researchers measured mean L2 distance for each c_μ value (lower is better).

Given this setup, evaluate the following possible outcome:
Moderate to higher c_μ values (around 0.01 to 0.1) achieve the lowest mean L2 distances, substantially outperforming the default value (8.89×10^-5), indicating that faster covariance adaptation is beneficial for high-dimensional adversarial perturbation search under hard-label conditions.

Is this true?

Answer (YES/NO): NO